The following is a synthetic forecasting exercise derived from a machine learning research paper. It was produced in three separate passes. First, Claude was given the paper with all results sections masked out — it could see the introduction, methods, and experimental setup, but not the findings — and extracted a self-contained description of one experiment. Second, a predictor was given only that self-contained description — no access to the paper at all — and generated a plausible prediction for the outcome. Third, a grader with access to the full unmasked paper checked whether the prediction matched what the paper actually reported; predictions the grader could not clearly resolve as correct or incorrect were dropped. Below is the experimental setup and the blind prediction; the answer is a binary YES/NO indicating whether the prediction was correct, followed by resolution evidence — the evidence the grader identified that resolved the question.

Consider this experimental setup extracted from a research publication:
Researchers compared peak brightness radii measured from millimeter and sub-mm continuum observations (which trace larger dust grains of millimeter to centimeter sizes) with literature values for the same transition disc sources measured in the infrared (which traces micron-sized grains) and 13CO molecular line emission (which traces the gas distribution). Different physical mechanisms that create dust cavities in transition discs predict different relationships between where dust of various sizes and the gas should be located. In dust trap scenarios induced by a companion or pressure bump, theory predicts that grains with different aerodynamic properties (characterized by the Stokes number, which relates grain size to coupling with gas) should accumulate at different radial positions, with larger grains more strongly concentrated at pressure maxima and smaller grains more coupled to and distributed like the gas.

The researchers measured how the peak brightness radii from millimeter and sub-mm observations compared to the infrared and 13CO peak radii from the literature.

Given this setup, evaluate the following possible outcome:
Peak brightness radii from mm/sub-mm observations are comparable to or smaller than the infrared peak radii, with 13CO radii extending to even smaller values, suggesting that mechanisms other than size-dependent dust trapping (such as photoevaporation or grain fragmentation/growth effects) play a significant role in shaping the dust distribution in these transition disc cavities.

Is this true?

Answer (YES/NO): NO